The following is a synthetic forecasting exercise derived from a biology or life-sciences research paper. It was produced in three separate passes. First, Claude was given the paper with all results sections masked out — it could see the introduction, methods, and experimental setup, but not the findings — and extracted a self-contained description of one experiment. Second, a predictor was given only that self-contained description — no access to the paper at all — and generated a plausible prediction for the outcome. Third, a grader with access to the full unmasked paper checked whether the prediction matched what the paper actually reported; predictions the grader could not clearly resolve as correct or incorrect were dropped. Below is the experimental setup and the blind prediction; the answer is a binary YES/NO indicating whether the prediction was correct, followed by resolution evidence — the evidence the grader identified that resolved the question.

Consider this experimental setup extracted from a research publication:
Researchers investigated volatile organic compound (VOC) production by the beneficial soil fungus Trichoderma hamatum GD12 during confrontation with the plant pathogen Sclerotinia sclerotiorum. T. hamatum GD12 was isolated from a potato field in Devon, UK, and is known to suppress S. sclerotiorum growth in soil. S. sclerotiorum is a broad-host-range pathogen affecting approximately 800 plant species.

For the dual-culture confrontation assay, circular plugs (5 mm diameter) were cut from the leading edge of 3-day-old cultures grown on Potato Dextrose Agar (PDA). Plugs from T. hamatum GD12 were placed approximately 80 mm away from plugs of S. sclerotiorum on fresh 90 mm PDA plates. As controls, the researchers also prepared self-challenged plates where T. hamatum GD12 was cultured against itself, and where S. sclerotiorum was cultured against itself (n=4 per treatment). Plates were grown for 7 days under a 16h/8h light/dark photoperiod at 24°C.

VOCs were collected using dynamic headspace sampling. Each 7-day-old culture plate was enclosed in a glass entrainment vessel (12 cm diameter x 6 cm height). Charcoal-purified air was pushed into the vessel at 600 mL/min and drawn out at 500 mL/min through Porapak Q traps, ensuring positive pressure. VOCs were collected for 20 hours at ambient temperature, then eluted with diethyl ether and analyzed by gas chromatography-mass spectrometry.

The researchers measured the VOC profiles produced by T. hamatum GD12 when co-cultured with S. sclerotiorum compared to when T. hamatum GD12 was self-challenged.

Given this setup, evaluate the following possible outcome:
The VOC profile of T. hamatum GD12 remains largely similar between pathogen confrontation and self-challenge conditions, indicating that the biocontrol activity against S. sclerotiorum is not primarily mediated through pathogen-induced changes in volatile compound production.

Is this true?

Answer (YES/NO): NO